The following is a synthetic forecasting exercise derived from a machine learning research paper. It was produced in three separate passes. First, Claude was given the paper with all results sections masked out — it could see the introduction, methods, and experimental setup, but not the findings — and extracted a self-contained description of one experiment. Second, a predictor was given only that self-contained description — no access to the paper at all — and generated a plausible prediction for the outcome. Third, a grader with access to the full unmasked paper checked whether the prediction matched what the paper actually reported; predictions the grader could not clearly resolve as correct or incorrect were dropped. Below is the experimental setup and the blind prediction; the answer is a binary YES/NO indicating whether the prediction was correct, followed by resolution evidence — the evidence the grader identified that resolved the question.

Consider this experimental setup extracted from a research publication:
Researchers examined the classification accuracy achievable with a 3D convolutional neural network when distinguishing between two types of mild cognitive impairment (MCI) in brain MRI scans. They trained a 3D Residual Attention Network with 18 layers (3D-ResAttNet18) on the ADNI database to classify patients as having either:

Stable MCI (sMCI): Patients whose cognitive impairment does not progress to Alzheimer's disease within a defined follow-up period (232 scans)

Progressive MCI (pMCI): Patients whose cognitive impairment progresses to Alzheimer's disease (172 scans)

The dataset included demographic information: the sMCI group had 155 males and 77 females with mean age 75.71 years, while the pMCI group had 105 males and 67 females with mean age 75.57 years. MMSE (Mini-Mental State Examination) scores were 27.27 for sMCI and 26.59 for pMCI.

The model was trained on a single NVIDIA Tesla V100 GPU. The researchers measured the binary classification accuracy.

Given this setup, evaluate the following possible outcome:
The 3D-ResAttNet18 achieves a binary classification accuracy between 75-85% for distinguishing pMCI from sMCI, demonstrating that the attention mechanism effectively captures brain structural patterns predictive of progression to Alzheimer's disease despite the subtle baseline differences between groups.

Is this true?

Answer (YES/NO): YES